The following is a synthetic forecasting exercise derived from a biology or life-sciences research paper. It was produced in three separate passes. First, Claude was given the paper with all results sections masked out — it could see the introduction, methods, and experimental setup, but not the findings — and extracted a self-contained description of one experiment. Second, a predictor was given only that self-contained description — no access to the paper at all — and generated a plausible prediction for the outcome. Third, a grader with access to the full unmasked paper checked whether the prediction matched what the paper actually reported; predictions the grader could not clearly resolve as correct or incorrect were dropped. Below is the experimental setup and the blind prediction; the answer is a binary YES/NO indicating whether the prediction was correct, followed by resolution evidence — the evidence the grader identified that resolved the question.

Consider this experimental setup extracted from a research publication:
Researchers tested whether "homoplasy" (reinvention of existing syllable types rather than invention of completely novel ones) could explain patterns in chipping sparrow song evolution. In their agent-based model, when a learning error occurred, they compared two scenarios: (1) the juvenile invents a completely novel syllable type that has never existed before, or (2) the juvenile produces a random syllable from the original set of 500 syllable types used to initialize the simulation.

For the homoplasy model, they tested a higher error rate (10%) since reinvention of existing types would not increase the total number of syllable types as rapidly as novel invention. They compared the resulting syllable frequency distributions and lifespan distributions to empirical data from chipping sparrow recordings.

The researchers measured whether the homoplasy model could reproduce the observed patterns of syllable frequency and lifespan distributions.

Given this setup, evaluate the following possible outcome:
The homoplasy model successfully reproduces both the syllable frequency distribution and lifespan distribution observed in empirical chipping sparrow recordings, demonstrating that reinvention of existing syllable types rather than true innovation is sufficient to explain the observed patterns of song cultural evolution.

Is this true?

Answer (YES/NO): NO